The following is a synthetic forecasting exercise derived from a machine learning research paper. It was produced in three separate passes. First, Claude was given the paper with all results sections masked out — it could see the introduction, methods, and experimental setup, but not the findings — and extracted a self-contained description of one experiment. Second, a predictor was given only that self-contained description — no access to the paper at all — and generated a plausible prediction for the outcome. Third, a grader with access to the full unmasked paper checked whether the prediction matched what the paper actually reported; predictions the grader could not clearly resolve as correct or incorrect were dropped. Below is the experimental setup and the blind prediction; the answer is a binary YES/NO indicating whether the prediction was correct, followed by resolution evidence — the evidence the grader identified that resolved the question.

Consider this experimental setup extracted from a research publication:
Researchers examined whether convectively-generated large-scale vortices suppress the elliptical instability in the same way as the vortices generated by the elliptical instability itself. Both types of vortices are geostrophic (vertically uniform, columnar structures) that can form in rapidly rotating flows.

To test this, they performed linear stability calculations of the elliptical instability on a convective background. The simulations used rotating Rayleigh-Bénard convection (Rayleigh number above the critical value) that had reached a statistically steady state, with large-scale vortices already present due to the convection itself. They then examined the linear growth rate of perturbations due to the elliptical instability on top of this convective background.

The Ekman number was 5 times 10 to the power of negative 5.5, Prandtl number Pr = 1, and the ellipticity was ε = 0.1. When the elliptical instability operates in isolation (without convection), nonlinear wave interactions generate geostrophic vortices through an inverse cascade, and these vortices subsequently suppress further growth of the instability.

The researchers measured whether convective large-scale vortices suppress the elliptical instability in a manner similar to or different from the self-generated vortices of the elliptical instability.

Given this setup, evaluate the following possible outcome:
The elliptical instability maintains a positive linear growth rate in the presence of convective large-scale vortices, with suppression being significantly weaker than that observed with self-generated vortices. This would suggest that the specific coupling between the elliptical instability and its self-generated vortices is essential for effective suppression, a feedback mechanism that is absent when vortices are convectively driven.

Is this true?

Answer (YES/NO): NO